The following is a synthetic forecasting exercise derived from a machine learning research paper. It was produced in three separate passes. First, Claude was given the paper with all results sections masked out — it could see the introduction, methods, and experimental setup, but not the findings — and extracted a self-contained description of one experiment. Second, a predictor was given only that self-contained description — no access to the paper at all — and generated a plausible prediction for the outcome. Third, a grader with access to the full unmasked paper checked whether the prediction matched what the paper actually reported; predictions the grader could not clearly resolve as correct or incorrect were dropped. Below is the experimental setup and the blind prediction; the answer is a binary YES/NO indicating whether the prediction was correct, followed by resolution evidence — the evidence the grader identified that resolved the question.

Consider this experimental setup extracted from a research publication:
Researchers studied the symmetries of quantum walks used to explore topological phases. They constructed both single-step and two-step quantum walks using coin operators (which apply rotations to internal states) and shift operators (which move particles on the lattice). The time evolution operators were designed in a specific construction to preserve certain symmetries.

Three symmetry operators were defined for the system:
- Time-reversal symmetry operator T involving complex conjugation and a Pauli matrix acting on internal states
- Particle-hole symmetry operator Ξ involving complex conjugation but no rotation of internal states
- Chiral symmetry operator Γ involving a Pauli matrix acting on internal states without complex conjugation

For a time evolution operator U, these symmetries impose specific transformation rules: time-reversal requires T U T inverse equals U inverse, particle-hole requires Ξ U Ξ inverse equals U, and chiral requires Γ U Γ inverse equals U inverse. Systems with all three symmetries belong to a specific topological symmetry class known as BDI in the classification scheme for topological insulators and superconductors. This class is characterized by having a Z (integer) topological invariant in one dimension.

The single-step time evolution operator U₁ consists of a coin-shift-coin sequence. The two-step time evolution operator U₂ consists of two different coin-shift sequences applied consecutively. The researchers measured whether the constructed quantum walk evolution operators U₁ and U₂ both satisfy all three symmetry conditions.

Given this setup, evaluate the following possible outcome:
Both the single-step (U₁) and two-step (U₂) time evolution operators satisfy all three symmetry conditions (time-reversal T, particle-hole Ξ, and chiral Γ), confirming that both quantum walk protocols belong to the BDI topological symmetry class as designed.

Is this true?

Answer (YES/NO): YES